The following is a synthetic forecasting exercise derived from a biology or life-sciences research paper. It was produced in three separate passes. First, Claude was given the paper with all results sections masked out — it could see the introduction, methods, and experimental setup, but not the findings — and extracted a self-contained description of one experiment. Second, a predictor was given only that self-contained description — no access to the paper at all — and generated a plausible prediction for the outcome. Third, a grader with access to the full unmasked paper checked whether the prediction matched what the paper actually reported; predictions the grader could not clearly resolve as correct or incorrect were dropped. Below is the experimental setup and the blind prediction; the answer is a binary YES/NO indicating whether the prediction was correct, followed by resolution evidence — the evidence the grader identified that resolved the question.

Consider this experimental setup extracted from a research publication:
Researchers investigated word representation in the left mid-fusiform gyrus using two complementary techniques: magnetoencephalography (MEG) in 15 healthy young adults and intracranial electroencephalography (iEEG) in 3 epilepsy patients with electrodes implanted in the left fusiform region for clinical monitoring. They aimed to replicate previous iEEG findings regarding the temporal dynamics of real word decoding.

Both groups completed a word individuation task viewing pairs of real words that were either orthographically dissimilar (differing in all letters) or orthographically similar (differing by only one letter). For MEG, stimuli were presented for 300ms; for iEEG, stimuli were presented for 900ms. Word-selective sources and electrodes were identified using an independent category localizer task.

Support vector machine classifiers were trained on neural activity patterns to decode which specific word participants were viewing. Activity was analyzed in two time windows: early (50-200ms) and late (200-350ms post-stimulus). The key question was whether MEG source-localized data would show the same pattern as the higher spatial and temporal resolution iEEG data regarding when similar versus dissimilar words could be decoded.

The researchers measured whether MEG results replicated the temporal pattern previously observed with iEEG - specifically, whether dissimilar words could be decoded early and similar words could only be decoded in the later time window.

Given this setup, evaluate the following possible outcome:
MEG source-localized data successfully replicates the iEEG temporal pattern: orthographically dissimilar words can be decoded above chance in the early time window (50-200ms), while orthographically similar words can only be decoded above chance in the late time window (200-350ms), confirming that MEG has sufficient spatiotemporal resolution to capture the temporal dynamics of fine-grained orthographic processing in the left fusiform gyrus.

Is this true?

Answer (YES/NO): YES